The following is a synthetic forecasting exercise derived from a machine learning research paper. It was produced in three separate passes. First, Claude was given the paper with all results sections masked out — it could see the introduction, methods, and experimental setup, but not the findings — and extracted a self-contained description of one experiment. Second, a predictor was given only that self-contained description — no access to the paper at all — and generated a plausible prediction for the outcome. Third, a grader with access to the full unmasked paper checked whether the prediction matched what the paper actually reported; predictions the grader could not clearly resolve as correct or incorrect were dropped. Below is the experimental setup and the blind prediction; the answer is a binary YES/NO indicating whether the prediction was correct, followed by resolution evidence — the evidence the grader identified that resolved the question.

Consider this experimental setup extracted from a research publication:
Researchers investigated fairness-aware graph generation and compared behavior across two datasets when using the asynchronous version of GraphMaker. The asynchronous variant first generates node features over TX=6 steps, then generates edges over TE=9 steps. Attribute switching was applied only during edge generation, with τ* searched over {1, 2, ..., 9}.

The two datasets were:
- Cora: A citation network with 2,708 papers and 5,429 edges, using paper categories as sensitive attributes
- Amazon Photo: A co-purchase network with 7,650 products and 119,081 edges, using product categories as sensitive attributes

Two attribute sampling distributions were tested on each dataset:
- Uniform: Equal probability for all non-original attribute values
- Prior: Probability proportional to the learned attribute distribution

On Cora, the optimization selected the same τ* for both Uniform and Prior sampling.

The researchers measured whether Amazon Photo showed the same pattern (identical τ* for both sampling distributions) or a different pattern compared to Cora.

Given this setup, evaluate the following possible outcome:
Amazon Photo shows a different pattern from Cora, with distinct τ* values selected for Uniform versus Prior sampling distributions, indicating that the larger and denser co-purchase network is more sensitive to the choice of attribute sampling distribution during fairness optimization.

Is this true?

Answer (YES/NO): YES